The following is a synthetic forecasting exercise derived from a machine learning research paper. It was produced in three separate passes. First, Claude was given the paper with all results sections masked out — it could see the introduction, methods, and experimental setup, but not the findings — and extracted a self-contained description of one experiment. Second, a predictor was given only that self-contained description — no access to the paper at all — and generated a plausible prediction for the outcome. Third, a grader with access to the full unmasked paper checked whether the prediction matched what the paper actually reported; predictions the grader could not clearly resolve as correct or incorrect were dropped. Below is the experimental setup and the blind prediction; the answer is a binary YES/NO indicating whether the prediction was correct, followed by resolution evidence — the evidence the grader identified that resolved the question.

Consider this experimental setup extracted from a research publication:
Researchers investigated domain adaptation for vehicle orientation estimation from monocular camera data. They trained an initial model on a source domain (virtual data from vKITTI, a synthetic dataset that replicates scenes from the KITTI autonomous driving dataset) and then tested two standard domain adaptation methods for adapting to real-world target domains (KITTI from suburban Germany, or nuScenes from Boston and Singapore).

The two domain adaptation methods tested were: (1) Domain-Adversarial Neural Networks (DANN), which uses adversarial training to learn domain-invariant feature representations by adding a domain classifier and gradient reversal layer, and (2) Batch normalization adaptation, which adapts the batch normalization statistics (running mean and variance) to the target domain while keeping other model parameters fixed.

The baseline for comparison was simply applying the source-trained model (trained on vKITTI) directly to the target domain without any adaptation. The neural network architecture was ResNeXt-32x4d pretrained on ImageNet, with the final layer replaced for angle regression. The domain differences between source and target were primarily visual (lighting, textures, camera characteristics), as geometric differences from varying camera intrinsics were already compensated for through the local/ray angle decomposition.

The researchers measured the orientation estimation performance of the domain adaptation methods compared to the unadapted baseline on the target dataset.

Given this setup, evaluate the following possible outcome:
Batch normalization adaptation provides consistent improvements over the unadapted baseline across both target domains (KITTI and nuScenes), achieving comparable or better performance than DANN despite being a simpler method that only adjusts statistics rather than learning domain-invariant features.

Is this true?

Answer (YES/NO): NO